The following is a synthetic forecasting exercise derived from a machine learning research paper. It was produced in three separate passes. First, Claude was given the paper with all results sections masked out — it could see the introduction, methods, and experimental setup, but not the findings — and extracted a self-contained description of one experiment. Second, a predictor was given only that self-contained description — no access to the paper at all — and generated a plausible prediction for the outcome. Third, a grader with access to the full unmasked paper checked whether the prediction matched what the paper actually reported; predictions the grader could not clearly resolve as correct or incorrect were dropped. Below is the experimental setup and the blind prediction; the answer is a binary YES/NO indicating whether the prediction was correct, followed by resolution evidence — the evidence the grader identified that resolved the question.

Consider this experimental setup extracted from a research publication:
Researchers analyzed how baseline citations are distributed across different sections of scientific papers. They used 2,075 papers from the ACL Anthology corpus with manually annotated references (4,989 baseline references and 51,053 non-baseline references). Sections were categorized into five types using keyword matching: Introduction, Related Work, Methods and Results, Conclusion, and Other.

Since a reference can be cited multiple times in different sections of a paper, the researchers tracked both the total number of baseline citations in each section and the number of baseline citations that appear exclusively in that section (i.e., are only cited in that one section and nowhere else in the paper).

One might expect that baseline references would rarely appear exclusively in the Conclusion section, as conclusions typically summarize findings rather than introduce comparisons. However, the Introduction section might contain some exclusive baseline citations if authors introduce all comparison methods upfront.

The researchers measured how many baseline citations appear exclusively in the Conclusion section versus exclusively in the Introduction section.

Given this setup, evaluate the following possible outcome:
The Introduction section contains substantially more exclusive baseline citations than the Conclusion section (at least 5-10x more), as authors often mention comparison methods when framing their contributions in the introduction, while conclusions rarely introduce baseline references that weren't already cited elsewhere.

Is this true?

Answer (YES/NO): YES